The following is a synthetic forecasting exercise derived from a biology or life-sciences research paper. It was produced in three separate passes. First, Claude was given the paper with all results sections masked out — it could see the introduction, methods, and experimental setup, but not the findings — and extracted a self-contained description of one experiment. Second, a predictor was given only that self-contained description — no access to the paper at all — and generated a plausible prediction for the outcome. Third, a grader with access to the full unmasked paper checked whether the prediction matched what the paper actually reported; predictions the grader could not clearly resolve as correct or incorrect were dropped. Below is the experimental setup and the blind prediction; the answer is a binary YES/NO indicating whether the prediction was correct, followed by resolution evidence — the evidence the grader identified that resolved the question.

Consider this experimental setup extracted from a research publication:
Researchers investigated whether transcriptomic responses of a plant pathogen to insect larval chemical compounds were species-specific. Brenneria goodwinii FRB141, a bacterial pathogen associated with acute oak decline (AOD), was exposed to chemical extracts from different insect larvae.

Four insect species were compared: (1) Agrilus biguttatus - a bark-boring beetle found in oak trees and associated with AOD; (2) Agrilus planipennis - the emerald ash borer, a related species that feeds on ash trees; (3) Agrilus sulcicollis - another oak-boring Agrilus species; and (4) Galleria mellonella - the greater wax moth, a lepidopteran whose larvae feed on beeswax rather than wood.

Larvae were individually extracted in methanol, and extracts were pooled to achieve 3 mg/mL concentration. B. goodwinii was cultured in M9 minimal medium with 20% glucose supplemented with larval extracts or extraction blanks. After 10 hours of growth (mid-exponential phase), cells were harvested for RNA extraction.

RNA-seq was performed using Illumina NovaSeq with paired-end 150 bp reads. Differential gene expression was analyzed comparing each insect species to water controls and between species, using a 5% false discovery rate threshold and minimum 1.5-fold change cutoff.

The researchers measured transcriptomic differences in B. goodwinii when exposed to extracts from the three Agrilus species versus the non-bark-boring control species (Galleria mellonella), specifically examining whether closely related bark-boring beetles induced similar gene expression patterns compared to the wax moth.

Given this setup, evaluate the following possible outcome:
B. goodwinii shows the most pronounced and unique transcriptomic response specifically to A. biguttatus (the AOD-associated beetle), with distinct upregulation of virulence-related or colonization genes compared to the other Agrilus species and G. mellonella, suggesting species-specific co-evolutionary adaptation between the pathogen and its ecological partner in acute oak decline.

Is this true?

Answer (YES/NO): YES